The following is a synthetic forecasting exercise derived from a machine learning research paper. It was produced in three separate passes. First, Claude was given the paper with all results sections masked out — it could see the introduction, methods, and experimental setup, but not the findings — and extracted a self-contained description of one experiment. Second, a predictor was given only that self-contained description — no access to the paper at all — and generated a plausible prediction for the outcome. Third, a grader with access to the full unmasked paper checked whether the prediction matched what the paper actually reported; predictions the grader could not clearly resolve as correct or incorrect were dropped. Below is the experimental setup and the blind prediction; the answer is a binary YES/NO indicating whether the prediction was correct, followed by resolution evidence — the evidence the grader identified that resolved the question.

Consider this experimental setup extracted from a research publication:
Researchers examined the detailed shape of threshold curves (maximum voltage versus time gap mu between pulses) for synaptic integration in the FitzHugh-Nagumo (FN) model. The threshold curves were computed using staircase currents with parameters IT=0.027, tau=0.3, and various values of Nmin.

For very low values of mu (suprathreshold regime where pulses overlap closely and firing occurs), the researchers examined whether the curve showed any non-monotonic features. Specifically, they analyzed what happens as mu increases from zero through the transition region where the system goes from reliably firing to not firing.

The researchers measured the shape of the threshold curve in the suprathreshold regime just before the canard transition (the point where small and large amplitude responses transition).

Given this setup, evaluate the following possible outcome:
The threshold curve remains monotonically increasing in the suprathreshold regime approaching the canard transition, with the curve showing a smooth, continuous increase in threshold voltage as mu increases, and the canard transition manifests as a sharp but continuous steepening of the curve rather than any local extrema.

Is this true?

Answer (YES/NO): NO